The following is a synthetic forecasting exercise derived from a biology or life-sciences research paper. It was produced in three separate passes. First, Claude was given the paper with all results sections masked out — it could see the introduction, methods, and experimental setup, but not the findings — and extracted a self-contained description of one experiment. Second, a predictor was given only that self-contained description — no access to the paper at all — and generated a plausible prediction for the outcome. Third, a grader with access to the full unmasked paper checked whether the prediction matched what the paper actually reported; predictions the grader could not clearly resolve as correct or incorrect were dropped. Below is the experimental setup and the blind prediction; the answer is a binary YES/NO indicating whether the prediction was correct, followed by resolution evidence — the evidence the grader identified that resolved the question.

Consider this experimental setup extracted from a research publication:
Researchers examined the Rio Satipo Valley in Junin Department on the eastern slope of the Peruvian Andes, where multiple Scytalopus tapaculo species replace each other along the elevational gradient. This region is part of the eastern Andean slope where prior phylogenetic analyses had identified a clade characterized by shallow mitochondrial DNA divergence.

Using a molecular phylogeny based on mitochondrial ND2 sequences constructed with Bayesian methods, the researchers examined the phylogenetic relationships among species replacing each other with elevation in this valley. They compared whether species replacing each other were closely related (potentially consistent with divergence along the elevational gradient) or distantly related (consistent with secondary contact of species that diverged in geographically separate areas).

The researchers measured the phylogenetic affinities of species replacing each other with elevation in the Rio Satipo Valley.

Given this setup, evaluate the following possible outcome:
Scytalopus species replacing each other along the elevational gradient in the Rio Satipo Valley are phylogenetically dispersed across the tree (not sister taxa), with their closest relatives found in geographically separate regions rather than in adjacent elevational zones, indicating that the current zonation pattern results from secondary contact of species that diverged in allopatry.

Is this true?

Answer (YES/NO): NO